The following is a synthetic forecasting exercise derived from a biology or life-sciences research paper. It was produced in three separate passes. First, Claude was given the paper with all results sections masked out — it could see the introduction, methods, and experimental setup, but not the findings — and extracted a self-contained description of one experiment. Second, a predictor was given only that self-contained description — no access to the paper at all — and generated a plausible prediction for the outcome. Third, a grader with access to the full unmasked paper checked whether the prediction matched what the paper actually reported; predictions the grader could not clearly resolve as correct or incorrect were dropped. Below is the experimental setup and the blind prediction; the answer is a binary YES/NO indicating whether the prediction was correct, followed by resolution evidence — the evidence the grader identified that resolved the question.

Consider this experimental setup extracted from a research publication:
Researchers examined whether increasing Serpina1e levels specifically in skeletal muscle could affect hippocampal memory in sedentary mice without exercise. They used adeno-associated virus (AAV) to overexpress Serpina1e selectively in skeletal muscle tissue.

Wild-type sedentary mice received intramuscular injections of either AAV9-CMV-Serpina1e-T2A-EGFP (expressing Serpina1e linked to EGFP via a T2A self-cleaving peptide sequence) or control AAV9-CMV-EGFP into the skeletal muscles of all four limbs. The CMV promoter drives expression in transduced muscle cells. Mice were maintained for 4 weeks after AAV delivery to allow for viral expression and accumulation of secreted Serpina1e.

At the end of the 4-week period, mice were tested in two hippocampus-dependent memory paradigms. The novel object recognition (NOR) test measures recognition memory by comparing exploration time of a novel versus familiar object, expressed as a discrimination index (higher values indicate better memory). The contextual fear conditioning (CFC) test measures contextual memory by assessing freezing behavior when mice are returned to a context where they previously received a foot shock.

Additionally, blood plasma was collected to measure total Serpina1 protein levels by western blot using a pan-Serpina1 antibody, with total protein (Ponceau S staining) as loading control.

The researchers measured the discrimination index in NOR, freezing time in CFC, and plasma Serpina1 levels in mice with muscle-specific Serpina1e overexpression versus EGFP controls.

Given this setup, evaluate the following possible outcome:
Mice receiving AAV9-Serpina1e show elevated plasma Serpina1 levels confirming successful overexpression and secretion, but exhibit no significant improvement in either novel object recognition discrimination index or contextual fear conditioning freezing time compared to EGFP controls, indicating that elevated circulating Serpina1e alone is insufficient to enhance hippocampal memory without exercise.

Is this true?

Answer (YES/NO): NO